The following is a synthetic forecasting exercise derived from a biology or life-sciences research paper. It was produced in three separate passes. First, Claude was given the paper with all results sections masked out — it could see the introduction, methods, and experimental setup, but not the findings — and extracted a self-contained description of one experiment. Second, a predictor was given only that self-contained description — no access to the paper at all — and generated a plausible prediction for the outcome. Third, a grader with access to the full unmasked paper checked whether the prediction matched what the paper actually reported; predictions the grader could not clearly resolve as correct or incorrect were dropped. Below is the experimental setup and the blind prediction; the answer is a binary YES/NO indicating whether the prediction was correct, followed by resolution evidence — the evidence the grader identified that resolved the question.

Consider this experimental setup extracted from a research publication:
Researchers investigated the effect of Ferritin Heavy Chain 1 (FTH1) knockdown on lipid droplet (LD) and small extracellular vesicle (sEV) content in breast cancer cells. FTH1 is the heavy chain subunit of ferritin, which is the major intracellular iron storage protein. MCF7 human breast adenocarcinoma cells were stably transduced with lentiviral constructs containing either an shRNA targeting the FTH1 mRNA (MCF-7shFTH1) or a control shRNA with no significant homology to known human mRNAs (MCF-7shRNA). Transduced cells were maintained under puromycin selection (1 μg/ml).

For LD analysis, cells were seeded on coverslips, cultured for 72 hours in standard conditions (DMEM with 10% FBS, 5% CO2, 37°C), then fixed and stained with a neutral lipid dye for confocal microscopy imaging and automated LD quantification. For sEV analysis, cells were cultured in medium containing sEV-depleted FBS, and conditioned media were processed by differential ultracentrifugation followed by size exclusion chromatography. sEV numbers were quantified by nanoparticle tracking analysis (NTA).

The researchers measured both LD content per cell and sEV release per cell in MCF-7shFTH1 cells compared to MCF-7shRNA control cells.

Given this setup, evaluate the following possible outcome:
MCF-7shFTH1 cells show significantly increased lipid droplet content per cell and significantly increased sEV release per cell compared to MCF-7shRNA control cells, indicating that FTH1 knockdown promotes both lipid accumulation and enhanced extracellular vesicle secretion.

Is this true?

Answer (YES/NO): NO